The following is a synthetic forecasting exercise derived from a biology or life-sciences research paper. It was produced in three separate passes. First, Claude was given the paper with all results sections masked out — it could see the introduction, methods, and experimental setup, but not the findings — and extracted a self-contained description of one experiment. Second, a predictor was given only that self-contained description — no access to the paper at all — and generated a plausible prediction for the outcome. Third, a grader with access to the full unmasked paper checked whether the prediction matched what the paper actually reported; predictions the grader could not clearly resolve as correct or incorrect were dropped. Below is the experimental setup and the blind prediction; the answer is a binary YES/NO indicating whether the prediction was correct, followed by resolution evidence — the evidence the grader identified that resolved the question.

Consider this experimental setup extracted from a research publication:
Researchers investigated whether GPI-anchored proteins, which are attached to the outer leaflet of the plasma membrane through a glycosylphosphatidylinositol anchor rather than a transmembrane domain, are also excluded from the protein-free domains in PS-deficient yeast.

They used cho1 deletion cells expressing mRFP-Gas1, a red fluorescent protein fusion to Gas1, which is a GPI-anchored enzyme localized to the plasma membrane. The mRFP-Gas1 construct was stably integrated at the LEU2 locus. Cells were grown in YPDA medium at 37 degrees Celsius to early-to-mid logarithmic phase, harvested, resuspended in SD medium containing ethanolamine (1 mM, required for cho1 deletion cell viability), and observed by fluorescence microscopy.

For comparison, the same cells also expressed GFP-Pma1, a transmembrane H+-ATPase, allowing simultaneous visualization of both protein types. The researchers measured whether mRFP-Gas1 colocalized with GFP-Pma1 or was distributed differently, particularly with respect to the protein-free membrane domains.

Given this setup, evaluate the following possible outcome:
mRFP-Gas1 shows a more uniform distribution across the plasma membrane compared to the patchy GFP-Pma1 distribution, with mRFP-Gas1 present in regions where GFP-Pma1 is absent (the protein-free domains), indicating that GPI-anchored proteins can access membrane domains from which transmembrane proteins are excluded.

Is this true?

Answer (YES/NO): YES